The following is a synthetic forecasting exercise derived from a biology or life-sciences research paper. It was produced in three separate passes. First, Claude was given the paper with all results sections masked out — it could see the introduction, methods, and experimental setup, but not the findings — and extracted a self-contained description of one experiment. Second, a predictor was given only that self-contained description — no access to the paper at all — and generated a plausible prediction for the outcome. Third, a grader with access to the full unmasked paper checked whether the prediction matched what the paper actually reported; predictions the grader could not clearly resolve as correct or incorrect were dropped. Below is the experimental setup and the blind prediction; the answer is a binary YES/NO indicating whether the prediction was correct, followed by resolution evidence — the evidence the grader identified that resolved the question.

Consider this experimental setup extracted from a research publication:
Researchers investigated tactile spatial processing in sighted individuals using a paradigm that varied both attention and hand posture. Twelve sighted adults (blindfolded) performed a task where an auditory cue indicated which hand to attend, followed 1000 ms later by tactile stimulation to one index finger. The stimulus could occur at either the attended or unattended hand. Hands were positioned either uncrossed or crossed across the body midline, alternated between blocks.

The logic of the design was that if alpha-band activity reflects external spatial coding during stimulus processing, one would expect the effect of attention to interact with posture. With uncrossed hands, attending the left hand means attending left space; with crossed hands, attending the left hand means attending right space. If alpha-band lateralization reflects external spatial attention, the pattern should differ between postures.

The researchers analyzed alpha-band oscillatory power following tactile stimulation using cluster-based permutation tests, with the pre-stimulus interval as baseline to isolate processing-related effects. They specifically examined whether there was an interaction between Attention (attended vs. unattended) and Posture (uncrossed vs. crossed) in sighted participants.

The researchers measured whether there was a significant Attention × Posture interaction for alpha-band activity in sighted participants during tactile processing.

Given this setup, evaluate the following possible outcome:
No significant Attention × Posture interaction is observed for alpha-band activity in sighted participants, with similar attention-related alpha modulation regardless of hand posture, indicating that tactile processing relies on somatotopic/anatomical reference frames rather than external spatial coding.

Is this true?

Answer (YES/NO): NO